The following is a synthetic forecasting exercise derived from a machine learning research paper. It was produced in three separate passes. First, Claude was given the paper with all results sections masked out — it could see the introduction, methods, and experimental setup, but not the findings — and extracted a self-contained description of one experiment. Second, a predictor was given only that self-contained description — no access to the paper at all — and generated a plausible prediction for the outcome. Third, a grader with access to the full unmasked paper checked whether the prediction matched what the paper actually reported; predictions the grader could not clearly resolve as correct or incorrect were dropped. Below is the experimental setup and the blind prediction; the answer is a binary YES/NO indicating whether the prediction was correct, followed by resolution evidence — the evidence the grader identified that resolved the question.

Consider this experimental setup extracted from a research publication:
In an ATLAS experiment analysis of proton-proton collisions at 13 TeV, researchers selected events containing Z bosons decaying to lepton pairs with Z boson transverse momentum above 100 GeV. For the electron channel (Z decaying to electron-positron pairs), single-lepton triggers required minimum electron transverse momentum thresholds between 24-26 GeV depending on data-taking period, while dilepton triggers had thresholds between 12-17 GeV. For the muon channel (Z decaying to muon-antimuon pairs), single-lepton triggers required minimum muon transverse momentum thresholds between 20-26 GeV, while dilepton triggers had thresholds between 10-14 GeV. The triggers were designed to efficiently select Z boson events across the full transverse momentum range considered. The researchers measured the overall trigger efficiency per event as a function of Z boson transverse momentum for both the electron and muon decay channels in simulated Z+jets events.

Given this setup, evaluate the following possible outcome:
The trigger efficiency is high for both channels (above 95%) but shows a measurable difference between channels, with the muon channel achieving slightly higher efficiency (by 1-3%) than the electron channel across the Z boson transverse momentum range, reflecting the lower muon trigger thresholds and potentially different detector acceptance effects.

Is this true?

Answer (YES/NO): NO